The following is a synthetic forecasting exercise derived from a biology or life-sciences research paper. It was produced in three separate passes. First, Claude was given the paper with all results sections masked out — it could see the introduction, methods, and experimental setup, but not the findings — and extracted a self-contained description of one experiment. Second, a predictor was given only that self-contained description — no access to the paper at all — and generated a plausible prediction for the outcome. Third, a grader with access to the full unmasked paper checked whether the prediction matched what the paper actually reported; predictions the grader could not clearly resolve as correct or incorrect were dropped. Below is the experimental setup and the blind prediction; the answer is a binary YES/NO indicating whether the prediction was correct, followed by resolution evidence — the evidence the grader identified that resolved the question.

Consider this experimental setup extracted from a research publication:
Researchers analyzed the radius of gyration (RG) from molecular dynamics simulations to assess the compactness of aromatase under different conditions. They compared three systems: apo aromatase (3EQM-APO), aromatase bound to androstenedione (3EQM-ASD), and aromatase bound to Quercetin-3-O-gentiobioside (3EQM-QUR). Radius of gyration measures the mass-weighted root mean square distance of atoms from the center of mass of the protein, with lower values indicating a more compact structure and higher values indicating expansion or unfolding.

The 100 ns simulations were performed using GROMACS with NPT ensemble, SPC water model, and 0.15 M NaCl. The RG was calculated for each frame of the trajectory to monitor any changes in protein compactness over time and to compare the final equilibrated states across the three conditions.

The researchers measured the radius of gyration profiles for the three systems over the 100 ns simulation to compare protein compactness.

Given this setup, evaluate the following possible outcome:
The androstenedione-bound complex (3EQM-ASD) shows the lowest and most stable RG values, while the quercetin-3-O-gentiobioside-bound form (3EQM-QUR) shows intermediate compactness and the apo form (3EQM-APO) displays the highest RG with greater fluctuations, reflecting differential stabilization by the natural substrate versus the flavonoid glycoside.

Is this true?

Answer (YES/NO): NO